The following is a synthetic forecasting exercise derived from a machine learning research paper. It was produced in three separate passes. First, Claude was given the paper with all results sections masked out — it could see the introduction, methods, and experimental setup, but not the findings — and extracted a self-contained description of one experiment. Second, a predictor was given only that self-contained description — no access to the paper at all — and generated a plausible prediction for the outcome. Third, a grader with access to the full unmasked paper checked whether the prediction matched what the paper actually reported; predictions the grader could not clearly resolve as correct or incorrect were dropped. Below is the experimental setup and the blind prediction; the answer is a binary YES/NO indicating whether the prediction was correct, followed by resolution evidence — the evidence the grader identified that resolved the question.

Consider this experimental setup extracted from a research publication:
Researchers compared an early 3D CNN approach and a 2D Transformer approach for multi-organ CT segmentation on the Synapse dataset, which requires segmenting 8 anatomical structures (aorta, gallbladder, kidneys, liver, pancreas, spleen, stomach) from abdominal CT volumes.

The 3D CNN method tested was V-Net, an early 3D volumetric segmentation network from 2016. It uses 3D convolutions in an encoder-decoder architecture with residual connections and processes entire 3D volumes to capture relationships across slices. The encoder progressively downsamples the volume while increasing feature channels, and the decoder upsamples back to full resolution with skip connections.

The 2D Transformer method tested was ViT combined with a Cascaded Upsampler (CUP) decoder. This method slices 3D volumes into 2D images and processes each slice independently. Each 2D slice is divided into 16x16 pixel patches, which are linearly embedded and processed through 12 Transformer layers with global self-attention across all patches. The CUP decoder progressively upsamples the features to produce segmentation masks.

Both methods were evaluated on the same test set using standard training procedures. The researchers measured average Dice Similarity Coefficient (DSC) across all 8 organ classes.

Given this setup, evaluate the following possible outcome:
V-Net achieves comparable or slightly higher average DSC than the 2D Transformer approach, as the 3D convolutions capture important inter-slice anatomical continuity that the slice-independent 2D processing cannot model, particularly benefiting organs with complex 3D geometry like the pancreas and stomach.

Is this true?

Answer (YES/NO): NO